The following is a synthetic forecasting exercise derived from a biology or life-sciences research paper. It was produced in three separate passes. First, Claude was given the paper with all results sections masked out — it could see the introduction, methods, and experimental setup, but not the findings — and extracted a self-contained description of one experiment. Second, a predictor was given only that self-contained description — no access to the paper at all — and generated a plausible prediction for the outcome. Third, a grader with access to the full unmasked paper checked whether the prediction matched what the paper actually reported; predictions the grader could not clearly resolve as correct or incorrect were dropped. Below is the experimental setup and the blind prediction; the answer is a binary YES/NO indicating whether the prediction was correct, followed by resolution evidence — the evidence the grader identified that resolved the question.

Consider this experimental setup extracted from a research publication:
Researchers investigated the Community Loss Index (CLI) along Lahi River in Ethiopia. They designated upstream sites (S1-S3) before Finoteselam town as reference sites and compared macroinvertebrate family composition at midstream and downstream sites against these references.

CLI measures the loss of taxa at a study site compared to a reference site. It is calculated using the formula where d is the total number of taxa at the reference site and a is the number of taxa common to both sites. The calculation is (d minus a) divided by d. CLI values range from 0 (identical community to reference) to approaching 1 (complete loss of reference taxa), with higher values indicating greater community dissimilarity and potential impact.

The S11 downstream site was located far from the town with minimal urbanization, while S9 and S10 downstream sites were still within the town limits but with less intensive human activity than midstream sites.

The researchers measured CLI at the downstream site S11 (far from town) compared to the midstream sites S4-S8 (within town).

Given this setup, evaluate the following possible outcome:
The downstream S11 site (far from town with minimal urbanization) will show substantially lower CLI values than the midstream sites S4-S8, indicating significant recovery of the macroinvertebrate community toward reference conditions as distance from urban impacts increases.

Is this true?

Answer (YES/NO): YES